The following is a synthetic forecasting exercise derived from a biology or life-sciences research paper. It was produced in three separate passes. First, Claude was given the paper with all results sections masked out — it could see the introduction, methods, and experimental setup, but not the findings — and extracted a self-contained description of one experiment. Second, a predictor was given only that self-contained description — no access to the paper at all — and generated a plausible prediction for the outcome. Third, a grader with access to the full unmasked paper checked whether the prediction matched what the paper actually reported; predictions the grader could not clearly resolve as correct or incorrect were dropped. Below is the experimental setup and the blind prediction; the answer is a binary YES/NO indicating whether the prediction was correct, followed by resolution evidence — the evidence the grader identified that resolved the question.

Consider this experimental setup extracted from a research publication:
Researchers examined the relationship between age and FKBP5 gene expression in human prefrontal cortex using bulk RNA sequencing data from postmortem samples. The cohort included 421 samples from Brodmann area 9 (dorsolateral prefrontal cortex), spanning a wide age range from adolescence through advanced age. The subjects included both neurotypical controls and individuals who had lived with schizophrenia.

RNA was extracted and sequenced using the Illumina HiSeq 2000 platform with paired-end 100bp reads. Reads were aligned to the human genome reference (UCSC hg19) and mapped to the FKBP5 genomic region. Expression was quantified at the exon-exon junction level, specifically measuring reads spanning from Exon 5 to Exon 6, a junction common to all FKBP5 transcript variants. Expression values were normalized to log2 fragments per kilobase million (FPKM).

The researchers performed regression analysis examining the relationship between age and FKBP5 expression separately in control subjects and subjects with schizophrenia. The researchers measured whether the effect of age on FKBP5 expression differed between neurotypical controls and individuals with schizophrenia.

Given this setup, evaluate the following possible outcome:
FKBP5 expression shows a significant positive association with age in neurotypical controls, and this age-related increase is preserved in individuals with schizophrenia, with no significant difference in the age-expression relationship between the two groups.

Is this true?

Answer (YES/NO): NO